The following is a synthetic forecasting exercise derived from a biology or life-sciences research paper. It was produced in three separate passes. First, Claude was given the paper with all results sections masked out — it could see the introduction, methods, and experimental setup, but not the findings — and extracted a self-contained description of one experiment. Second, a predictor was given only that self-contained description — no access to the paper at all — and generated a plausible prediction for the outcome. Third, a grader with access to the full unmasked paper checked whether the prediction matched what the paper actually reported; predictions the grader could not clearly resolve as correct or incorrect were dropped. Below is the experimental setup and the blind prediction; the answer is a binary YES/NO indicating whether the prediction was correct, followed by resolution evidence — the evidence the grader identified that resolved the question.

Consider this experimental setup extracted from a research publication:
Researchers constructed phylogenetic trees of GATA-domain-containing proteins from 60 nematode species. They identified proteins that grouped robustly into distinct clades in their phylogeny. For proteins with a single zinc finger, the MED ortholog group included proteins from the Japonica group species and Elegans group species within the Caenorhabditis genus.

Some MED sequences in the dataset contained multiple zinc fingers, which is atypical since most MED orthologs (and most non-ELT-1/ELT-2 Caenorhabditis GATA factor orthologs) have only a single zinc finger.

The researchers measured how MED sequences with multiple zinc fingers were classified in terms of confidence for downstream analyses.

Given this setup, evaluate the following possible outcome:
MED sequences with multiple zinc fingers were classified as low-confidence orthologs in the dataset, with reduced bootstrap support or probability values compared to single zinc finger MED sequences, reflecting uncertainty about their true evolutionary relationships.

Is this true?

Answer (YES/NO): NO